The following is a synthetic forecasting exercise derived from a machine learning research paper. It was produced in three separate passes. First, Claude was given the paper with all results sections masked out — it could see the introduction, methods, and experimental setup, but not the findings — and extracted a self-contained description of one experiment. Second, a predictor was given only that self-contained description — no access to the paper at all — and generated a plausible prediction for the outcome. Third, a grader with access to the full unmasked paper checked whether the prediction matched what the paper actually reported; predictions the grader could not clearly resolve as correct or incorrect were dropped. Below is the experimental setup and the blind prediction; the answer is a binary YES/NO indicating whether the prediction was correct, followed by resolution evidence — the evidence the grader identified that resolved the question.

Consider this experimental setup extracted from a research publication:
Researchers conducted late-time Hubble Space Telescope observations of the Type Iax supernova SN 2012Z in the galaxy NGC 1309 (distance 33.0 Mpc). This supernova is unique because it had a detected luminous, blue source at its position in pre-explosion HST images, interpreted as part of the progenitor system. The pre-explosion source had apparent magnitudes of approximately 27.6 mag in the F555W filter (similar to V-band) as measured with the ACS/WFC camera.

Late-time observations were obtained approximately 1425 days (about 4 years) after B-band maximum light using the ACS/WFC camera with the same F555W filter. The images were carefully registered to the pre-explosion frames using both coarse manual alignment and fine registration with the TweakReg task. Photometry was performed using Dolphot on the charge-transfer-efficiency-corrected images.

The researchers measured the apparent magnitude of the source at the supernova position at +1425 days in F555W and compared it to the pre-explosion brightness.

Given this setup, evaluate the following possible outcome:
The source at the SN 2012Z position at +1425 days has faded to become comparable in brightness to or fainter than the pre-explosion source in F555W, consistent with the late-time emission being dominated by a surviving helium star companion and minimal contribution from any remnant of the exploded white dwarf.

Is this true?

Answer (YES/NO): NO